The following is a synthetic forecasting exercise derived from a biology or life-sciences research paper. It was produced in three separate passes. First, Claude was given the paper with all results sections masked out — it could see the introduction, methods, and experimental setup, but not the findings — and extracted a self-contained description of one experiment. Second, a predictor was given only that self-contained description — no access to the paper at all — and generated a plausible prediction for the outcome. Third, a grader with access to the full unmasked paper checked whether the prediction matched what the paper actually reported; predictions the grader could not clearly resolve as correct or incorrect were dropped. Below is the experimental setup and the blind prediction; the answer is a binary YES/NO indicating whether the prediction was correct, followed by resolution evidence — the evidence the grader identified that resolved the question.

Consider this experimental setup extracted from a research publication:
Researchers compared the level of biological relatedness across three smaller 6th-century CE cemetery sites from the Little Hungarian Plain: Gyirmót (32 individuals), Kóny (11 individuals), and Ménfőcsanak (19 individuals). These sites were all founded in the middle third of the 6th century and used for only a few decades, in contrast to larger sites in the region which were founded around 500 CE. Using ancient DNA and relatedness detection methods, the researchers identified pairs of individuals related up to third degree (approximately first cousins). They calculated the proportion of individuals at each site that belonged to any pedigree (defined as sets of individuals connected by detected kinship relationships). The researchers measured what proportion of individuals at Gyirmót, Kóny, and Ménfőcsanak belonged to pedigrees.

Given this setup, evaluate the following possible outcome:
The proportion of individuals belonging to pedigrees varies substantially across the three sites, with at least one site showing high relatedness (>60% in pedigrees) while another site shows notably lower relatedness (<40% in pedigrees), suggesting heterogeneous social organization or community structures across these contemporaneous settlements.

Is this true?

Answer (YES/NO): NO